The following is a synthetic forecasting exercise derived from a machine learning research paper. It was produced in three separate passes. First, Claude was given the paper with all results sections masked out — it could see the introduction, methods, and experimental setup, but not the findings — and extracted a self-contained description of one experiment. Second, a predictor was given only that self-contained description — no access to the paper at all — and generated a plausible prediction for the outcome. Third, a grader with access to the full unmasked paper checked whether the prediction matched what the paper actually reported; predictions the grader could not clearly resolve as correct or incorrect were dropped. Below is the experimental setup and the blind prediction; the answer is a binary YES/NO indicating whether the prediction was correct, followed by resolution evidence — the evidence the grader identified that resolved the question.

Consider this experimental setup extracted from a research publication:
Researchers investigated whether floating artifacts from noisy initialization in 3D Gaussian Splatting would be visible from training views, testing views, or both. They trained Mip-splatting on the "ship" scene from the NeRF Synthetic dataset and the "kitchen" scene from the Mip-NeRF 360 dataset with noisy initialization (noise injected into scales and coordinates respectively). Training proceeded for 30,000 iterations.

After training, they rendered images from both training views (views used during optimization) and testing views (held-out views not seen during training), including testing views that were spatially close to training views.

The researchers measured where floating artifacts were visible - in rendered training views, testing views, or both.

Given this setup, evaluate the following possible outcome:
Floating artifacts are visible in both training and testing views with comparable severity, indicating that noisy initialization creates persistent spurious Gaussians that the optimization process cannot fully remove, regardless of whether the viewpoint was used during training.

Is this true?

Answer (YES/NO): NO